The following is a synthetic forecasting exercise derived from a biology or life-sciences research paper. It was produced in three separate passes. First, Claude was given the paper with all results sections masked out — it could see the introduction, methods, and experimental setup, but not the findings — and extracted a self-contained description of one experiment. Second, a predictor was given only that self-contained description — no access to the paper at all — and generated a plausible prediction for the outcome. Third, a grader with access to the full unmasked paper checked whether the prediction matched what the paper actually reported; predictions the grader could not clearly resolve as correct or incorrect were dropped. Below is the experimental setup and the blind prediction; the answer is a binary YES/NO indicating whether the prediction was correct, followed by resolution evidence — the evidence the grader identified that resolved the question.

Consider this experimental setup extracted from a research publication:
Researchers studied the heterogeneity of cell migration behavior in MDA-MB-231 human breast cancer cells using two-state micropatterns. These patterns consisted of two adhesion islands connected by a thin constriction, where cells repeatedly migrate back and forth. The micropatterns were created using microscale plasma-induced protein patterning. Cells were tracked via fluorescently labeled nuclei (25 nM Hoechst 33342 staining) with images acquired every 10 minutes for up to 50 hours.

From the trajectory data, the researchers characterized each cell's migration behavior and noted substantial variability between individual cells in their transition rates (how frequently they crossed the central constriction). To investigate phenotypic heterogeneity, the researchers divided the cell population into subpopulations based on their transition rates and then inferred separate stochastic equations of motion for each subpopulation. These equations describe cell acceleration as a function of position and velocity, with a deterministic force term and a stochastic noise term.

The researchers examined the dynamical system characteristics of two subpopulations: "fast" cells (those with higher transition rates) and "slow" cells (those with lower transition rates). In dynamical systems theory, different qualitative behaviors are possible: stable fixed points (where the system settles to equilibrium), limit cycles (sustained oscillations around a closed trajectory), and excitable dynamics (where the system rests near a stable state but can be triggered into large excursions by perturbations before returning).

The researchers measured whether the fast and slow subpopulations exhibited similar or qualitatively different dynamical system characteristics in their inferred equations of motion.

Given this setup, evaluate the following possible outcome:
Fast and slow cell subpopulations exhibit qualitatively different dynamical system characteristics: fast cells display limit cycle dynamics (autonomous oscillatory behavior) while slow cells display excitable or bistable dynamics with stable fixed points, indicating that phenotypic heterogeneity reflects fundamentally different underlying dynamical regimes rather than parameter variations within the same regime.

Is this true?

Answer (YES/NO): YES